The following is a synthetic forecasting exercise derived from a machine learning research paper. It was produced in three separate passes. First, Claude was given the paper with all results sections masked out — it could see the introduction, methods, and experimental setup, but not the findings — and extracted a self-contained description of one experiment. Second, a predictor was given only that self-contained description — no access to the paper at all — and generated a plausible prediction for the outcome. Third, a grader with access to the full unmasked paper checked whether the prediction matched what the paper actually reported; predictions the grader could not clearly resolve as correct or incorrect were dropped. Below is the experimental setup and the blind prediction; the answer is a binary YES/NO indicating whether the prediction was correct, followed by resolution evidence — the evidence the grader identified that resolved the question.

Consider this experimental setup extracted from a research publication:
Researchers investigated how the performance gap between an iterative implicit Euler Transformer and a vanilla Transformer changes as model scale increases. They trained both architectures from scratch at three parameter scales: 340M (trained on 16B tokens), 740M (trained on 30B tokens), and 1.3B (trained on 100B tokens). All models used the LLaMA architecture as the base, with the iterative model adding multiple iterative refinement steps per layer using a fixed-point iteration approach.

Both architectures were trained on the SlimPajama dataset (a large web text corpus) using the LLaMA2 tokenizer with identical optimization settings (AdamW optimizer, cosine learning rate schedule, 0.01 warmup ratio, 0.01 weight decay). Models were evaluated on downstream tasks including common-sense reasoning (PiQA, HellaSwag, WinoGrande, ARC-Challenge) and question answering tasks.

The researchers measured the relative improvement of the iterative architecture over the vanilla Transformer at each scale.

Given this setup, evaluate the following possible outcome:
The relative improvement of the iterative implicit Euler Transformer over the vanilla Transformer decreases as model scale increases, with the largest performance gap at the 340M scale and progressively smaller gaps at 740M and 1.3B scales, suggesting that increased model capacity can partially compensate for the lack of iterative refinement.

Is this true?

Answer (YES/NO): NO